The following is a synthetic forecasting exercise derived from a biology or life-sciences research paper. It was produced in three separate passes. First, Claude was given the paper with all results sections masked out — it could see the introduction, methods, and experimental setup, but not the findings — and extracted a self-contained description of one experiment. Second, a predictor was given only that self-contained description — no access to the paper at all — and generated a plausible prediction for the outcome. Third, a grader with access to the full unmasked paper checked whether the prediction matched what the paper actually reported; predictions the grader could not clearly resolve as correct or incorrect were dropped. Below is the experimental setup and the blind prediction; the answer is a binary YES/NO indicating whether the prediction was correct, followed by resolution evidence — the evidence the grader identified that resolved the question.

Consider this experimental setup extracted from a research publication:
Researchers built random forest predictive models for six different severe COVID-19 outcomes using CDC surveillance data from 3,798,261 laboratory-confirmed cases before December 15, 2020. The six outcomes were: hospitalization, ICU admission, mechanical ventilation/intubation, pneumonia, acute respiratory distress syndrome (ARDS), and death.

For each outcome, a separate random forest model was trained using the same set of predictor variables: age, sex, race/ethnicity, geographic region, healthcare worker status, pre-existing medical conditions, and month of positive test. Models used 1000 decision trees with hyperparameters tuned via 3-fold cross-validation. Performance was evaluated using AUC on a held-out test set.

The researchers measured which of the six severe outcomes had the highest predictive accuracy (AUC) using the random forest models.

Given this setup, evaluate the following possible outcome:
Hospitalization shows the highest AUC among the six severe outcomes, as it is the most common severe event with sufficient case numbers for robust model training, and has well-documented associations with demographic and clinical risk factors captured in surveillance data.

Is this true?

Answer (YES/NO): NO